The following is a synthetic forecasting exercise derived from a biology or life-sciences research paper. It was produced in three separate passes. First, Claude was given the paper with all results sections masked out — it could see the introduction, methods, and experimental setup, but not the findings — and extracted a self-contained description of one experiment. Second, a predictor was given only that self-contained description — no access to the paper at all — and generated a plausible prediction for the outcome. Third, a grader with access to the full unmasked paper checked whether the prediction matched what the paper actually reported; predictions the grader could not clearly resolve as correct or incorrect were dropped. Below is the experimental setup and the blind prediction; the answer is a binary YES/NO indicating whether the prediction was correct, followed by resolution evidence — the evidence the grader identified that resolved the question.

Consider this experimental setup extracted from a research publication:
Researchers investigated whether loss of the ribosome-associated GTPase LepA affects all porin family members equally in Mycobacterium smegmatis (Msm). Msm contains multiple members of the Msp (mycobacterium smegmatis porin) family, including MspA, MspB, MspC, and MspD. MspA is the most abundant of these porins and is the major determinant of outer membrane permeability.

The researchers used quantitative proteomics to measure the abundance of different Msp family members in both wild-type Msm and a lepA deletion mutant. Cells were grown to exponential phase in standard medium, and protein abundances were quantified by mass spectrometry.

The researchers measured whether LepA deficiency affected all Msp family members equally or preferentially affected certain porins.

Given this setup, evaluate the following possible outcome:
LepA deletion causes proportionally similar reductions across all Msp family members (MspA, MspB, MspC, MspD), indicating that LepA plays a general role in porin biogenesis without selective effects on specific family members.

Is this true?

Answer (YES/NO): NO